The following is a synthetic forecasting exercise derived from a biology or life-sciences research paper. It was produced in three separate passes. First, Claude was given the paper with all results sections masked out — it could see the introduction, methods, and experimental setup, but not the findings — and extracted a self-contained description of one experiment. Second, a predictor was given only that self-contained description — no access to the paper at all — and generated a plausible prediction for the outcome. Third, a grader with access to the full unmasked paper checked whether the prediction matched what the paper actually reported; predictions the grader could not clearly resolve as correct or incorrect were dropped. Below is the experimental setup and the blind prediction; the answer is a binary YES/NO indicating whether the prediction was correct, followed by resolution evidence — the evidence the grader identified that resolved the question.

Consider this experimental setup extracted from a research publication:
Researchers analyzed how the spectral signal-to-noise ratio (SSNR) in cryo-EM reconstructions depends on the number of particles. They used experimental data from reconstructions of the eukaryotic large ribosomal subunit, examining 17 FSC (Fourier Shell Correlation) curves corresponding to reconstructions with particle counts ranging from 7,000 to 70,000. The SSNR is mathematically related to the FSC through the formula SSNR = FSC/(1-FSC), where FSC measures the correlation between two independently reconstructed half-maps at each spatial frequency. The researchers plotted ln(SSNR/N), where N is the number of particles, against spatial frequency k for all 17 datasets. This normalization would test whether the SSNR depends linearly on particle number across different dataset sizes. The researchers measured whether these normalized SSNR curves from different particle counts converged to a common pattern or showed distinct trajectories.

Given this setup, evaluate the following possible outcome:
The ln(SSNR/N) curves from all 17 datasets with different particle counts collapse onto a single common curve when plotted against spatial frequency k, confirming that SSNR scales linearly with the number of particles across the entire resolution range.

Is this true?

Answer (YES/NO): YES